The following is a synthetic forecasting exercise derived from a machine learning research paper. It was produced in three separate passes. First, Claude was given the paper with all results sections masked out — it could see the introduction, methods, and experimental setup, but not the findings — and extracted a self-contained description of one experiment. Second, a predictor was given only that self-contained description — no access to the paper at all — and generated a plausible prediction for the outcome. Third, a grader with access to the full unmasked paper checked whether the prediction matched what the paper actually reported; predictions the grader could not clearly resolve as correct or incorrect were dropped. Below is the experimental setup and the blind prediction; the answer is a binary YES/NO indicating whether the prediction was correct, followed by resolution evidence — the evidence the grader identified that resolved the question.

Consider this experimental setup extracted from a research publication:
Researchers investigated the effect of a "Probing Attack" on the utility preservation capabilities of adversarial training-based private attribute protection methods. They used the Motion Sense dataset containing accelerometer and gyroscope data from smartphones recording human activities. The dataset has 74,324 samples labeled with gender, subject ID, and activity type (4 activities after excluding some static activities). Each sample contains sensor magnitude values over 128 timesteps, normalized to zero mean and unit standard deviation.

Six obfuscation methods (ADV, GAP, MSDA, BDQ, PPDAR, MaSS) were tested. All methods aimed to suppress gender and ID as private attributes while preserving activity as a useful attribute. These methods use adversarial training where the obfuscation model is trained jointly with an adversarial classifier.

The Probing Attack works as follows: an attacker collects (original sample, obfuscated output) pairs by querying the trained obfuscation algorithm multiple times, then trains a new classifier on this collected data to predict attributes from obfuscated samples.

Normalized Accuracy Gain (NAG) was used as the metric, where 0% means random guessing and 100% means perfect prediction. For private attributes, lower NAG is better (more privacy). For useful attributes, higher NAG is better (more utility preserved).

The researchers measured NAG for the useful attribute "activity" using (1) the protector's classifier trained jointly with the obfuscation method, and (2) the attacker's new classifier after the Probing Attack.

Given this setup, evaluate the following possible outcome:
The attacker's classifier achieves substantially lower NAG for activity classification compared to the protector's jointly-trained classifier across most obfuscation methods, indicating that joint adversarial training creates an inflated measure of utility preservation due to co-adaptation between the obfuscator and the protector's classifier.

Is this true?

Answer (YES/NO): NO